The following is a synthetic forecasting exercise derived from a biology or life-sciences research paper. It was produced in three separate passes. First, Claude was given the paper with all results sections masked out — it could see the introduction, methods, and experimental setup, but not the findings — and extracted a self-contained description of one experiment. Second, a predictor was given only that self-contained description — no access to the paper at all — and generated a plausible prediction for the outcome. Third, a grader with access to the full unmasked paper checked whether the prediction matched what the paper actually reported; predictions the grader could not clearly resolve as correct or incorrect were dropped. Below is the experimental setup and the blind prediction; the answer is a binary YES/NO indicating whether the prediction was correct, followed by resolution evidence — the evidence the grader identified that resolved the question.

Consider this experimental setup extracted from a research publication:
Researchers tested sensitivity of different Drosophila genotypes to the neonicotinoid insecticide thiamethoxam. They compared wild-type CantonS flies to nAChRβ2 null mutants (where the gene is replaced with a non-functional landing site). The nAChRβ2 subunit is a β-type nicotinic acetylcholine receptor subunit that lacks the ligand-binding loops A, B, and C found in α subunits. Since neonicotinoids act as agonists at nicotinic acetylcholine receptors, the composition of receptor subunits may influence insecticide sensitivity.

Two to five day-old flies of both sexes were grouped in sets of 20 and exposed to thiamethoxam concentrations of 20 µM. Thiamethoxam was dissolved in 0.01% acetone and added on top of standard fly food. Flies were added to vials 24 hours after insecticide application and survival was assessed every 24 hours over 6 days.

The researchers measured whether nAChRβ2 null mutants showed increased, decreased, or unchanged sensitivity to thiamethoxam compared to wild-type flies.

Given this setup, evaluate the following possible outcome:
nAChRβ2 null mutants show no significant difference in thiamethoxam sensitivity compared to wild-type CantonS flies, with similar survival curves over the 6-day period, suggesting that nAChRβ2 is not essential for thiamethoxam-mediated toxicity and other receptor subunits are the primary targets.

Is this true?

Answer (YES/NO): NO